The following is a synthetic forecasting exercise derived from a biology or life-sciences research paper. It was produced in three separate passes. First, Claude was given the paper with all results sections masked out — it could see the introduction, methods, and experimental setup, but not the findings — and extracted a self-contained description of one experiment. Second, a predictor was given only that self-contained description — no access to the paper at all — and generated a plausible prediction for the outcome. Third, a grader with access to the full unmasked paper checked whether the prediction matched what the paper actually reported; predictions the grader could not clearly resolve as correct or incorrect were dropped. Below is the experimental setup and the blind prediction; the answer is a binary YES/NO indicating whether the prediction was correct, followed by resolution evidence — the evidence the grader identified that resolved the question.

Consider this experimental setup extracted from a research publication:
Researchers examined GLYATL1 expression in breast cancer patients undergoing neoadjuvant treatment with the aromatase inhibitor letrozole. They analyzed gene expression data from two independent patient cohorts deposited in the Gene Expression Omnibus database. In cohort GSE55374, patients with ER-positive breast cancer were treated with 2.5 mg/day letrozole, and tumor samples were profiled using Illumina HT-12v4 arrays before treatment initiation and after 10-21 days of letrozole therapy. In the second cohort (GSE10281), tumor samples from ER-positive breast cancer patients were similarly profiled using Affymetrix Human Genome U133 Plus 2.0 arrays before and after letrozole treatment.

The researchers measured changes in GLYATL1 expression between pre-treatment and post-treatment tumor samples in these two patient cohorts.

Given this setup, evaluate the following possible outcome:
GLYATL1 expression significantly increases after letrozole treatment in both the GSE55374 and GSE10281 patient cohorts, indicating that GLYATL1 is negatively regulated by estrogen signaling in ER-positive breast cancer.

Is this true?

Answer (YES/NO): YES